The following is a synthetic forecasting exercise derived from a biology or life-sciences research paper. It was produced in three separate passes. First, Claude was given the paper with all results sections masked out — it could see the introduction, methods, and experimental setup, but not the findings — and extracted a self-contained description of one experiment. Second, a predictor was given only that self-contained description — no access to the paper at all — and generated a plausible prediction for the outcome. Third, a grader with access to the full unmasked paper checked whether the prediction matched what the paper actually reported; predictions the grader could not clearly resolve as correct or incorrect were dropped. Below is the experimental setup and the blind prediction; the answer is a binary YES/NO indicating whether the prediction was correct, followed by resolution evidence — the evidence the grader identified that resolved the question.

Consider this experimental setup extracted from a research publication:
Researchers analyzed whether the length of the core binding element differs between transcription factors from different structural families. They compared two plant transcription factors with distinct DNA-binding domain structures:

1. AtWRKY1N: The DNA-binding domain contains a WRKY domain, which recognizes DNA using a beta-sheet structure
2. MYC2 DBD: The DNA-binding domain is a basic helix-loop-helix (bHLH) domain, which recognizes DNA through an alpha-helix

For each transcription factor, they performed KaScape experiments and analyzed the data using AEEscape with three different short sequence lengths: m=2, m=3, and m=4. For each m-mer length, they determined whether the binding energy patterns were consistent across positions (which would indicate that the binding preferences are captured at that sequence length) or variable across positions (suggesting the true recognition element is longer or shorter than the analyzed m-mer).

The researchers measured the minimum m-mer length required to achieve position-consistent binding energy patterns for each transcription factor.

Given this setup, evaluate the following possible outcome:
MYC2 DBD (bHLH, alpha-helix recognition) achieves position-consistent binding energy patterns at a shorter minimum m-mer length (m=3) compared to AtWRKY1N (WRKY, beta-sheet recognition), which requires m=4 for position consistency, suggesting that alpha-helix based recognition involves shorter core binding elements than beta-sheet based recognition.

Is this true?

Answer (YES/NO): NO